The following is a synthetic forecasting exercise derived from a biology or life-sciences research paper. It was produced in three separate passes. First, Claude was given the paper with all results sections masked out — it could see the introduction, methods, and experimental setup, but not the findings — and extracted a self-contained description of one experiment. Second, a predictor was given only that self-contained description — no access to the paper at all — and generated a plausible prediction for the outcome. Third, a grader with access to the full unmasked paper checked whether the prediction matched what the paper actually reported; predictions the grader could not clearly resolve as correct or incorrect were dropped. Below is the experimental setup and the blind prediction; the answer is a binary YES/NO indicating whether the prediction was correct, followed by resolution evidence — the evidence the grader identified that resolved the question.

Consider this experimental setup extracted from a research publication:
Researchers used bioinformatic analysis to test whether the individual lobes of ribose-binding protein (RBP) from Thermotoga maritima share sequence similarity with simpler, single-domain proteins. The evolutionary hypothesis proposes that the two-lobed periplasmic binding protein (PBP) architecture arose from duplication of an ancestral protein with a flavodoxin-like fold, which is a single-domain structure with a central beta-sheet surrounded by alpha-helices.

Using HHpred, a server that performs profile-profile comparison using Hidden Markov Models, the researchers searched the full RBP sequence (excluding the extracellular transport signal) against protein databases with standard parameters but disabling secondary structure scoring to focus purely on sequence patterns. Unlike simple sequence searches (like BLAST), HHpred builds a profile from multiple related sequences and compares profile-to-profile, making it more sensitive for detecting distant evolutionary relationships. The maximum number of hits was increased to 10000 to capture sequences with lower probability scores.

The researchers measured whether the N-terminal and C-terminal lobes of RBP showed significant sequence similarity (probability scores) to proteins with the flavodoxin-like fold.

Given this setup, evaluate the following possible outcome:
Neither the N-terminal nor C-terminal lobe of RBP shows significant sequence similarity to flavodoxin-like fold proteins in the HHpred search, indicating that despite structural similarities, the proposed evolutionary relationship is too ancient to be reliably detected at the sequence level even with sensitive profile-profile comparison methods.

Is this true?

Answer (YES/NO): NO